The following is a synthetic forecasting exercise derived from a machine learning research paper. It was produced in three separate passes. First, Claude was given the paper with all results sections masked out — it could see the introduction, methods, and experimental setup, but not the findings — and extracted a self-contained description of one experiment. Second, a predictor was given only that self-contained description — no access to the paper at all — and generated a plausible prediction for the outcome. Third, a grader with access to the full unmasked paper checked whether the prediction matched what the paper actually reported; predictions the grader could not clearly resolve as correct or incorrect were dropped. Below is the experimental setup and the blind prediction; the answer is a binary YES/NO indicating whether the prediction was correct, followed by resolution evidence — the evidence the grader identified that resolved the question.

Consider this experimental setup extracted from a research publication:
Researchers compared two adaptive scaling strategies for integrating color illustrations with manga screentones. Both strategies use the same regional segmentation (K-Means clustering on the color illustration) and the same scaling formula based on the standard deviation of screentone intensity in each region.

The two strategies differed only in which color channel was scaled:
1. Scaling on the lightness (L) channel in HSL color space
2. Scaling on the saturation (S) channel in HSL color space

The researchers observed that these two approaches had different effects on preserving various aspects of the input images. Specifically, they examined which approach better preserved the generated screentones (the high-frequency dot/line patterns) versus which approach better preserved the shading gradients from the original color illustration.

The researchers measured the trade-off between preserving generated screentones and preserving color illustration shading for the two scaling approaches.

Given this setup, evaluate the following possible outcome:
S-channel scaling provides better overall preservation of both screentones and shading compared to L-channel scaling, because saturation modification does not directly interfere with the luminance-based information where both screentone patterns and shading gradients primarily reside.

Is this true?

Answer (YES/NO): NO